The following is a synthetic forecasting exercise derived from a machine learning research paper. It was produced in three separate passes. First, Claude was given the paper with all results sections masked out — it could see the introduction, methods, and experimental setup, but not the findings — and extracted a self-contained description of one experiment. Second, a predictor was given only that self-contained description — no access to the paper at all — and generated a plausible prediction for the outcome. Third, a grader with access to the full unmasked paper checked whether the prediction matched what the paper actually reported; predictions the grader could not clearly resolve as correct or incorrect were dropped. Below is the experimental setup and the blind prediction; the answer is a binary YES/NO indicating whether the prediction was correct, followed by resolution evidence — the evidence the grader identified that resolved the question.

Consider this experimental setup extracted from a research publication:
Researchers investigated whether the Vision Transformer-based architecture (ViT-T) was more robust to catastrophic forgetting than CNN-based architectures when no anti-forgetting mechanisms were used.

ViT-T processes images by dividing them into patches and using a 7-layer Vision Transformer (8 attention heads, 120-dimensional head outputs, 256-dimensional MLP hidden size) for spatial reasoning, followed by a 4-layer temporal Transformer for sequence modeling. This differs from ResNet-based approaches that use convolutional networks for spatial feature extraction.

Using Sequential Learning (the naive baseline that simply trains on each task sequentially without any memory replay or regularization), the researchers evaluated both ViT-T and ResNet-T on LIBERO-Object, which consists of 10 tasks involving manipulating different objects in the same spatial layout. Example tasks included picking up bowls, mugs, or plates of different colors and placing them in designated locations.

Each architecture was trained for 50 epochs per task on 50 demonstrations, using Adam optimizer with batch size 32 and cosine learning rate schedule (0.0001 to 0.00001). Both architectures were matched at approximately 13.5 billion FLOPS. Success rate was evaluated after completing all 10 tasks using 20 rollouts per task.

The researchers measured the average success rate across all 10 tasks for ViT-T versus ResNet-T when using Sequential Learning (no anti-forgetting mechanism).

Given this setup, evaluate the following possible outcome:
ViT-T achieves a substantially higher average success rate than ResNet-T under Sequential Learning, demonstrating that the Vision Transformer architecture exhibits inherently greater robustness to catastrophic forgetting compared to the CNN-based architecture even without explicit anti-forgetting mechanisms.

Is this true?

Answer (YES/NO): NO